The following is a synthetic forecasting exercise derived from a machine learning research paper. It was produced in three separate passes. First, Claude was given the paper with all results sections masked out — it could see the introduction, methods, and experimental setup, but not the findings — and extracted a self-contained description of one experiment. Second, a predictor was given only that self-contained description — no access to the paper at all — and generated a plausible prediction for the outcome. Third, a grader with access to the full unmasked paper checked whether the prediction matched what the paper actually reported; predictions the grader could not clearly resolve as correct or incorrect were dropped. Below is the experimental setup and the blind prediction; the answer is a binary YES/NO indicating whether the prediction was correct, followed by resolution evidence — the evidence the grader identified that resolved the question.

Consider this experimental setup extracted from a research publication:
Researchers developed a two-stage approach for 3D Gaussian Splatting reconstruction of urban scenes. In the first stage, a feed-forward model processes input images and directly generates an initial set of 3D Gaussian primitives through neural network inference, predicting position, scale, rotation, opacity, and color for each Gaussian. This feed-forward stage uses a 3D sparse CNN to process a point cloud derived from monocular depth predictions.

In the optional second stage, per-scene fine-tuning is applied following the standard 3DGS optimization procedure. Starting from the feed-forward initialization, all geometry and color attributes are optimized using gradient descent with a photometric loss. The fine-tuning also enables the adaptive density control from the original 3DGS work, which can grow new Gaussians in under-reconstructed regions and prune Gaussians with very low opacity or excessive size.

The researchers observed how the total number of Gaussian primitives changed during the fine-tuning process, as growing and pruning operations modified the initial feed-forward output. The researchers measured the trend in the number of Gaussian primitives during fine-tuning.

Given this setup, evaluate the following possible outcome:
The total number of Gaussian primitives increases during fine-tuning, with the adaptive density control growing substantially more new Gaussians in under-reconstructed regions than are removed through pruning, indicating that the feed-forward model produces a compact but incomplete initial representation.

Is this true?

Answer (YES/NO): NO